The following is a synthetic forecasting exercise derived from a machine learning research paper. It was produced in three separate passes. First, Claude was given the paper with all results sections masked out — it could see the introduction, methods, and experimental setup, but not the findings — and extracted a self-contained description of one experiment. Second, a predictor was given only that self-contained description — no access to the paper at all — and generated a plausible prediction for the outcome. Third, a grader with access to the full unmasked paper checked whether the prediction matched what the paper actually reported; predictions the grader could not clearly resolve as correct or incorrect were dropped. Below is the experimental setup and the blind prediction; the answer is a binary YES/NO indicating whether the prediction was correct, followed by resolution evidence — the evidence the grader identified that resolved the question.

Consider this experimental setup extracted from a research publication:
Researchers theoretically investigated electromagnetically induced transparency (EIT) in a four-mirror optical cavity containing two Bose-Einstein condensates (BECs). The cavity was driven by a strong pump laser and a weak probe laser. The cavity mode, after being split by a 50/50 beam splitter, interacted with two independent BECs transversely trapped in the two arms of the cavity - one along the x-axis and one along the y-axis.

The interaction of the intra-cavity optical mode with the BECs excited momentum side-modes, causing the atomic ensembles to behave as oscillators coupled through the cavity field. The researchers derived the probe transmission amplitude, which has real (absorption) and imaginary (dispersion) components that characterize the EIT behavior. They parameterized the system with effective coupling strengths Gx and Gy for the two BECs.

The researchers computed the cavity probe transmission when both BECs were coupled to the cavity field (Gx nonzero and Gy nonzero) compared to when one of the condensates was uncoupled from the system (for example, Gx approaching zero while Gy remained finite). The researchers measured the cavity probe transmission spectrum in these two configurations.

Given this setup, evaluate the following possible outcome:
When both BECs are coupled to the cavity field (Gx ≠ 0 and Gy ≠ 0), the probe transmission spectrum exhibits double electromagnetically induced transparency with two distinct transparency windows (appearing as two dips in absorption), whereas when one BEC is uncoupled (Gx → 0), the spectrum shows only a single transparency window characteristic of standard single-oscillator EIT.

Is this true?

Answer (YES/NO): NO